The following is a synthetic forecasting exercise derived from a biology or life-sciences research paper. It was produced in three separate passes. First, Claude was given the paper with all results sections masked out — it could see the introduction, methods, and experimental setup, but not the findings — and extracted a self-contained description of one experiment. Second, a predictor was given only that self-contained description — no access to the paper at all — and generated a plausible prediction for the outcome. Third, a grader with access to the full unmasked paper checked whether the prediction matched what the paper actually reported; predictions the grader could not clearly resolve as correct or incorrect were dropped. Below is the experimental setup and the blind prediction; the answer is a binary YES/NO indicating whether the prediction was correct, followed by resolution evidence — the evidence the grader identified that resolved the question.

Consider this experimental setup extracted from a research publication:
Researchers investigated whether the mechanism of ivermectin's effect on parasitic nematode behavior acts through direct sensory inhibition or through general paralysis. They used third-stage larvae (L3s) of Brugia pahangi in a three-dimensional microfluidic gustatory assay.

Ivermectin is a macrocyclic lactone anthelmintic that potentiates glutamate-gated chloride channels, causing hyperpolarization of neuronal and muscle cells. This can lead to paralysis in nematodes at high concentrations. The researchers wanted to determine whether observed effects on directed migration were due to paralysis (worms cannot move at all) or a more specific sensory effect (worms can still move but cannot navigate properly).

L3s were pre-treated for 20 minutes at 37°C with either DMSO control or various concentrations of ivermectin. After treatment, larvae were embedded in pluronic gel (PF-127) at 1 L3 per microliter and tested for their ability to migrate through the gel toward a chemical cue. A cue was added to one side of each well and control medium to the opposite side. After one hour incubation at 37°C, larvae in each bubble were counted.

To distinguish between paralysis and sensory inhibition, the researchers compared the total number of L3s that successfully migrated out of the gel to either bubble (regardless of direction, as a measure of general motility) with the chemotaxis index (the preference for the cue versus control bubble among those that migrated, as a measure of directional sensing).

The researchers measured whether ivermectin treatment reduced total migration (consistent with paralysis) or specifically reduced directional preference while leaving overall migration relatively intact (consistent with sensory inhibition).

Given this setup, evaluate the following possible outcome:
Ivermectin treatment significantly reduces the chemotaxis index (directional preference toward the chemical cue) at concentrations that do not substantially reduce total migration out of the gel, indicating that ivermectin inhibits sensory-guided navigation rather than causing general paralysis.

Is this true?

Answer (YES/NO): YES